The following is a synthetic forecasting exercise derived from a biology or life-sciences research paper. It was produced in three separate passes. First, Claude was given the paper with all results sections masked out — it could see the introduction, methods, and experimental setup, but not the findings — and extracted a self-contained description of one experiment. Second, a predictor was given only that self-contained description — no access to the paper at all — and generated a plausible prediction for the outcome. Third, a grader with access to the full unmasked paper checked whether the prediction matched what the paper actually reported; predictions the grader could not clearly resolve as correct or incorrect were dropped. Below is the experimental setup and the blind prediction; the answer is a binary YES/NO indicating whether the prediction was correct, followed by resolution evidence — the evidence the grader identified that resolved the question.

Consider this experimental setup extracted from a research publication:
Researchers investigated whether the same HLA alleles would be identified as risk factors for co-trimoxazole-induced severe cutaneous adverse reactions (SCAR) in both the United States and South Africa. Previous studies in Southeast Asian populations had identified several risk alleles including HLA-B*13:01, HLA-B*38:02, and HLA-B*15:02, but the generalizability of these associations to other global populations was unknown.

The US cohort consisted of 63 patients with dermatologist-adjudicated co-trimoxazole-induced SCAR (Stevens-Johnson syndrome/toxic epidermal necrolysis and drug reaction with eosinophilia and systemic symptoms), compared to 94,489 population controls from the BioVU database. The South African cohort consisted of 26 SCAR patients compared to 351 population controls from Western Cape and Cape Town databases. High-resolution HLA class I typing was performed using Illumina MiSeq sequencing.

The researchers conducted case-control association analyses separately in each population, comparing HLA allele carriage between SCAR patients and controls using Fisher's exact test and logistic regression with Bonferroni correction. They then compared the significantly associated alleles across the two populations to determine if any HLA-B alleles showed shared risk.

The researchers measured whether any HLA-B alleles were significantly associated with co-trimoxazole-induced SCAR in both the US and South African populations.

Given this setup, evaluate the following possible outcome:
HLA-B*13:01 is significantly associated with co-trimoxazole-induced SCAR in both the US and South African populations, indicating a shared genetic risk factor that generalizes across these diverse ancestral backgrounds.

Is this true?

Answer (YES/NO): NO